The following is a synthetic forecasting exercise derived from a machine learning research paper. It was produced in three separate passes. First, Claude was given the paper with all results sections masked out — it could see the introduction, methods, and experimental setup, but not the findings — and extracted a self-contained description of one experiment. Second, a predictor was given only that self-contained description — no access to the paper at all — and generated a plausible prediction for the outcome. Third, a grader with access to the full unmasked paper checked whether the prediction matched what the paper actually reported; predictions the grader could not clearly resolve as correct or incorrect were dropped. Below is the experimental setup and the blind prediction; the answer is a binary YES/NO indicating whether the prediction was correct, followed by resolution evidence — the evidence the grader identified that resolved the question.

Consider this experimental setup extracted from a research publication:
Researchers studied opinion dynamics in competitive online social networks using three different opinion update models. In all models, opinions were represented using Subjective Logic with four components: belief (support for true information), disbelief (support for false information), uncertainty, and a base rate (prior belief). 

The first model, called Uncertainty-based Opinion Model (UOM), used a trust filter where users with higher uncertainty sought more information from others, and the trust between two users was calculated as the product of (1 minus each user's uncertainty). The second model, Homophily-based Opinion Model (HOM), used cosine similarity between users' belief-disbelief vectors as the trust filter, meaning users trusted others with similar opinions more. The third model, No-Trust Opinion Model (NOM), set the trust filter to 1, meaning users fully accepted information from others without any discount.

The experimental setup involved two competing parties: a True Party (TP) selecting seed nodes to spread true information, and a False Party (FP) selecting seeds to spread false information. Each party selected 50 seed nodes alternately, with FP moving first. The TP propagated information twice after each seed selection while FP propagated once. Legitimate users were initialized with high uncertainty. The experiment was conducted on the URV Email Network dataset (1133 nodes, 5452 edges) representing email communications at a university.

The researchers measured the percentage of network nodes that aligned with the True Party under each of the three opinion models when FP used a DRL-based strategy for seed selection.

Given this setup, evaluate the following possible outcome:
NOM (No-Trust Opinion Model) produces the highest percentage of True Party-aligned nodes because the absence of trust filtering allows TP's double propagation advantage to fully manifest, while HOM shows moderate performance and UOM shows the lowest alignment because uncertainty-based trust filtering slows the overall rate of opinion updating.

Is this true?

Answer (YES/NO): NO